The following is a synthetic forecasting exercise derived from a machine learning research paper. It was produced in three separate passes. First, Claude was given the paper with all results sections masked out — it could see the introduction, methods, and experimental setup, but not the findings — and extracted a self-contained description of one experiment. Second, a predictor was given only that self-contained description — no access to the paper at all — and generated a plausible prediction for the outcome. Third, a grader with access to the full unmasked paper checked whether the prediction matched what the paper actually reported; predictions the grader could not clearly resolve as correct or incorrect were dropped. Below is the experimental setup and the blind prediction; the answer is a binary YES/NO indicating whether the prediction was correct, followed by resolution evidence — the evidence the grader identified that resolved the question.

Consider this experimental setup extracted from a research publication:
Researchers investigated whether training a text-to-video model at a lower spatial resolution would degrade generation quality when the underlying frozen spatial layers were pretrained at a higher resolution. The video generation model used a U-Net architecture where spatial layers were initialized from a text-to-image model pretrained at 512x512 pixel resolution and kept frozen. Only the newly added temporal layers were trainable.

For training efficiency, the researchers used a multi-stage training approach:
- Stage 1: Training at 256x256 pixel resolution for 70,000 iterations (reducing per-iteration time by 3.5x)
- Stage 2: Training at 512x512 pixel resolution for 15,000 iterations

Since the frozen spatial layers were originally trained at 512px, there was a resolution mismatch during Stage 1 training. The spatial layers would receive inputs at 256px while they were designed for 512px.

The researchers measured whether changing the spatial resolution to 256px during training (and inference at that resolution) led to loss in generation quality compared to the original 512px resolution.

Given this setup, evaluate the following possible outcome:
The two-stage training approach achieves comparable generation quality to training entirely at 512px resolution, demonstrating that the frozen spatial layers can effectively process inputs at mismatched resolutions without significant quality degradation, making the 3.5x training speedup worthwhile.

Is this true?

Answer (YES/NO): NO